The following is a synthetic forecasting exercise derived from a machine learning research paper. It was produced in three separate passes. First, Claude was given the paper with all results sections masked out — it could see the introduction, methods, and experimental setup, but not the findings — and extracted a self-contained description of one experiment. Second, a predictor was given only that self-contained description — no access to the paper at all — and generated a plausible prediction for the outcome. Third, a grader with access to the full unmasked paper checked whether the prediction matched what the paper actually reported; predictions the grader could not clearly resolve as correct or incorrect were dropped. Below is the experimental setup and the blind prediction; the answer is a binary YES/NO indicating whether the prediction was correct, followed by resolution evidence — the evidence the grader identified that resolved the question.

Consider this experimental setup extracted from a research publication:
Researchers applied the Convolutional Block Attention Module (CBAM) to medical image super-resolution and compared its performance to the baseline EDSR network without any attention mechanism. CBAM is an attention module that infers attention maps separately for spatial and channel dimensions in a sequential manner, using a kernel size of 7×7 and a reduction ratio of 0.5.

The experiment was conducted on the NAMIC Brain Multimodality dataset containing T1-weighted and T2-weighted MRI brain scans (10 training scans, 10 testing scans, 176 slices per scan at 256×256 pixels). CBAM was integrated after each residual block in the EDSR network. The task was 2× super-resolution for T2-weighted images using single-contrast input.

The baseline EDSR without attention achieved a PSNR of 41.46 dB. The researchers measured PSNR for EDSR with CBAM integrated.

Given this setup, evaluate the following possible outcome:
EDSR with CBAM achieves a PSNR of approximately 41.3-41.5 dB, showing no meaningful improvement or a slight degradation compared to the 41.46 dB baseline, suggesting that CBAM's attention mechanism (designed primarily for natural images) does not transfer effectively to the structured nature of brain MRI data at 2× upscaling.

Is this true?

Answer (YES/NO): NO